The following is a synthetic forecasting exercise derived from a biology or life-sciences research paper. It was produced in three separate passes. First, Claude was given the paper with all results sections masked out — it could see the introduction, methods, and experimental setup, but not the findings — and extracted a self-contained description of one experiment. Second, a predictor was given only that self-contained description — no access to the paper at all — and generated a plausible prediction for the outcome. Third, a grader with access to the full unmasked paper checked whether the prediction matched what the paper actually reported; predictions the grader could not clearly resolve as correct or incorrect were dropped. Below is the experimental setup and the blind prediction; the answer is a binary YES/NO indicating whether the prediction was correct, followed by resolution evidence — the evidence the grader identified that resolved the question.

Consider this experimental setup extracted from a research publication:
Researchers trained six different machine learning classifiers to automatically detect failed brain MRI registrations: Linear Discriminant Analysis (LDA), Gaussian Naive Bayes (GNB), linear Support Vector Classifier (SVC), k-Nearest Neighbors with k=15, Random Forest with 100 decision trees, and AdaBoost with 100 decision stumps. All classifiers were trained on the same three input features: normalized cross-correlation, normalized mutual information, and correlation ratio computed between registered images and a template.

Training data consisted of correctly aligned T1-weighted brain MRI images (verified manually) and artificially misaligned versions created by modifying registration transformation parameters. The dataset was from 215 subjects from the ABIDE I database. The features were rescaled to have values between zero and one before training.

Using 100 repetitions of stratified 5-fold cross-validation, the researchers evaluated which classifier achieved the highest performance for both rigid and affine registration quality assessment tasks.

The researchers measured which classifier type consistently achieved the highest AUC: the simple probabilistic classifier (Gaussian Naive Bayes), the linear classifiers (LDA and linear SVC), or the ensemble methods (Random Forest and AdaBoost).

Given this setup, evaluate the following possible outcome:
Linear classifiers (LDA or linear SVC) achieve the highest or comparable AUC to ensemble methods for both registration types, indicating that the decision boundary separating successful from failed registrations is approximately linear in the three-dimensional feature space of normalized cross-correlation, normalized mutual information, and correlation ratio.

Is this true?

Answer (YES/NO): NO